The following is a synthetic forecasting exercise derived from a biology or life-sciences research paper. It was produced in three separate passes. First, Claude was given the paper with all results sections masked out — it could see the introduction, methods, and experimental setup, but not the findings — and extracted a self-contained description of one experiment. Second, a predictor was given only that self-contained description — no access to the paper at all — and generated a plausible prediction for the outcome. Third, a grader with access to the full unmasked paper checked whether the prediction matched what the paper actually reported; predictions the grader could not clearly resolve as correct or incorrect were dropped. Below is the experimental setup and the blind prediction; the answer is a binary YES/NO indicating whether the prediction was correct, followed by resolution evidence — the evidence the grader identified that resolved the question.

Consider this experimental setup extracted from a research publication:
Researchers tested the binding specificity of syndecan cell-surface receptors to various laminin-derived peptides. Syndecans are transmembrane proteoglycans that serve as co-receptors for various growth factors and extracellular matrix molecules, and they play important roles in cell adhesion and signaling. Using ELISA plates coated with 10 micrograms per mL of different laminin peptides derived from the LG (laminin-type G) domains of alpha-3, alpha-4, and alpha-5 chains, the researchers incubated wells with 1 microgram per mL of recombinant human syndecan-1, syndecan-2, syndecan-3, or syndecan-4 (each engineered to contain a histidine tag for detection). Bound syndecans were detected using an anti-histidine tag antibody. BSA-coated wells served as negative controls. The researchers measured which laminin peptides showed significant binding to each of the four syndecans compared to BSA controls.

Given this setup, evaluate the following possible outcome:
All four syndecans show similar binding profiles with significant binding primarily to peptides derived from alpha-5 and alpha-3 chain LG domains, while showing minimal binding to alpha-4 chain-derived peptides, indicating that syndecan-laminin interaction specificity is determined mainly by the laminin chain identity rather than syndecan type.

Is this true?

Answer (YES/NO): NO